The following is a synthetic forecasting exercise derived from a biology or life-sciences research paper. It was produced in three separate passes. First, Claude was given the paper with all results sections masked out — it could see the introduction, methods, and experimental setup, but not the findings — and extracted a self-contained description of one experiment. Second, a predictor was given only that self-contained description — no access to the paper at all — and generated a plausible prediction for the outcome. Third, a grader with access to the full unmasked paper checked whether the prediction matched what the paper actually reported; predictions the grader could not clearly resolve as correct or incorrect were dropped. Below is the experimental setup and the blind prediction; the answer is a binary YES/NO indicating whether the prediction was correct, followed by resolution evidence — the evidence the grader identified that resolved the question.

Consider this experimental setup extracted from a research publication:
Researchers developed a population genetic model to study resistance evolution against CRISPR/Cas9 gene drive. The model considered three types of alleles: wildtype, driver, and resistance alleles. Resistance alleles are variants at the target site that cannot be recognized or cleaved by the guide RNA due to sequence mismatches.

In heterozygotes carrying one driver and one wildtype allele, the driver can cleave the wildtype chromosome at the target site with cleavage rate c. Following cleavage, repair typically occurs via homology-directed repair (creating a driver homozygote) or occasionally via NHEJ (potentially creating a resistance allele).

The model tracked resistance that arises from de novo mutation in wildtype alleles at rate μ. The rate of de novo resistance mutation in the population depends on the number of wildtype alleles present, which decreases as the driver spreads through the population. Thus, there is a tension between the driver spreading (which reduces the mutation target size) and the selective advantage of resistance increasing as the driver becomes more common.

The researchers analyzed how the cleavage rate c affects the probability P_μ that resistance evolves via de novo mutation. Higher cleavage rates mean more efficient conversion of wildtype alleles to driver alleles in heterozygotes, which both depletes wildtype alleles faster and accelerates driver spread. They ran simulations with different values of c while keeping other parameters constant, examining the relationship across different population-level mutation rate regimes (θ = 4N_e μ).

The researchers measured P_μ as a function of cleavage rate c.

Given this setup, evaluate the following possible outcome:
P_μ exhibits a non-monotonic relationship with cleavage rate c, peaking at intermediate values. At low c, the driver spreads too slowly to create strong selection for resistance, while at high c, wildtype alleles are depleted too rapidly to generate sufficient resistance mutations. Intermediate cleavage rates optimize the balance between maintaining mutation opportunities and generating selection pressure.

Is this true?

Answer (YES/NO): NO